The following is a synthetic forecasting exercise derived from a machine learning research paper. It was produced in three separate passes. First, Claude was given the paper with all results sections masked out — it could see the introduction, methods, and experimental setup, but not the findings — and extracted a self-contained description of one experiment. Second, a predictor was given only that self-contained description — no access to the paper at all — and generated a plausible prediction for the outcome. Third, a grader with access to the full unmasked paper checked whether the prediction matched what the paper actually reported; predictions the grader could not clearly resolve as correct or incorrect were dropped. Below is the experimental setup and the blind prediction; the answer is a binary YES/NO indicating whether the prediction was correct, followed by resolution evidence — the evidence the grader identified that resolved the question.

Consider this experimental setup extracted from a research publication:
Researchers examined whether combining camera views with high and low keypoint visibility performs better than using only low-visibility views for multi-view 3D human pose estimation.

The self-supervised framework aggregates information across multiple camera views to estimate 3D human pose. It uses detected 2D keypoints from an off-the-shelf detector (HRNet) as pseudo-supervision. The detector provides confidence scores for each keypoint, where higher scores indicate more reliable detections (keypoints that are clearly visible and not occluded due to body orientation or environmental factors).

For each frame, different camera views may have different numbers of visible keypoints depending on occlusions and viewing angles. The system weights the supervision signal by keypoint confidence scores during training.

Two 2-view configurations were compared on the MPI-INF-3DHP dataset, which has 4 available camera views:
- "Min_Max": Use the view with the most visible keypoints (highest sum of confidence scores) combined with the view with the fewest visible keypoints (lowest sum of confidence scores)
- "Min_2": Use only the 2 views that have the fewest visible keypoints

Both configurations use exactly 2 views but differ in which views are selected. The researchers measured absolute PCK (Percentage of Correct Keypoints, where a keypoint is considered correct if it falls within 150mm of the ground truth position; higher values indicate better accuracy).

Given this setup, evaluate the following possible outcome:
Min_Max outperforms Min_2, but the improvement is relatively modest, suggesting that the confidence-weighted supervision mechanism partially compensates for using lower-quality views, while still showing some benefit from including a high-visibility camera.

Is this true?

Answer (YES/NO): NO